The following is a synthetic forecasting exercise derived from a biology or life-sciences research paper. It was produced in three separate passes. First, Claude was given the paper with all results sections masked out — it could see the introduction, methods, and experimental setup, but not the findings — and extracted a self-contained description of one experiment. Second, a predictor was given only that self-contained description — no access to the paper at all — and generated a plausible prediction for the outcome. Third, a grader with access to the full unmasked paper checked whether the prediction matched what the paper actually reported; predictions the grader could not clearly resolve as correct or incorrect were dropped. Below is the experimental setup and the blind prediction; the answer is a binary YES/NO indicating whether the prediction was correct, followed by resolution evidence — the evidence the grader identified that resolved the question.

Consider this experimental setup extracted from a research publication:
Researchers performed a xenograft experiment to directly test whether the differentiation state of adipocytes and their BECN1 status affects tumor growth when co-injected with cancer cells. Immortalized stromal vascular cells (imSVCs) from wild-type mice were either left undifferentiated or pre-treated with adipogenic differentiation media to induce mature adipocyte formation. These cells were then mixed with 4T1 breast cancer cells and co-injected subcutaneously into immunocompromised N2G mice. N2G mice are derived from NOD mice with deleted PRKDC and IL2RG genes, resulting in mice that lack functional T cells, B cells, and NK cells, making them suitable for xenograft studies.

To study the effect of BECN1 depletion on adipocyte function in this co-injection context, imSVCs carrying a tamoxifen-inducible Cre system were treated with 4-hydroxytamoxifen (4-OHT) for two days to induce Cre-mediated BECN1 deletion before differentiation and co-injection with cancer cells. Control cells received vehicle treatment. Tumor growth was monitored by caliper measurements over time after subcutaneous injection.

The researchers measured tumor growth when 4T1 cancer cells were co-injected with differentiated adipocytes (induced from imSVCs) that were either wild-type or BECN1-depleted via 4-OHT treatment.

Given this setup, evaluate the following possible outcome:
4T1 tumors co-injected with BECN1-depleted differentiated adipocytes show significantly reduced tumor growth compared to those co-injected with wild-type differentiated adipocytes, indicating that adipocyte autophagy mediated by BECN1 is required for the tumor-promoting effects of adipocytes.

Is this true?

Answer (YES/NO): NO